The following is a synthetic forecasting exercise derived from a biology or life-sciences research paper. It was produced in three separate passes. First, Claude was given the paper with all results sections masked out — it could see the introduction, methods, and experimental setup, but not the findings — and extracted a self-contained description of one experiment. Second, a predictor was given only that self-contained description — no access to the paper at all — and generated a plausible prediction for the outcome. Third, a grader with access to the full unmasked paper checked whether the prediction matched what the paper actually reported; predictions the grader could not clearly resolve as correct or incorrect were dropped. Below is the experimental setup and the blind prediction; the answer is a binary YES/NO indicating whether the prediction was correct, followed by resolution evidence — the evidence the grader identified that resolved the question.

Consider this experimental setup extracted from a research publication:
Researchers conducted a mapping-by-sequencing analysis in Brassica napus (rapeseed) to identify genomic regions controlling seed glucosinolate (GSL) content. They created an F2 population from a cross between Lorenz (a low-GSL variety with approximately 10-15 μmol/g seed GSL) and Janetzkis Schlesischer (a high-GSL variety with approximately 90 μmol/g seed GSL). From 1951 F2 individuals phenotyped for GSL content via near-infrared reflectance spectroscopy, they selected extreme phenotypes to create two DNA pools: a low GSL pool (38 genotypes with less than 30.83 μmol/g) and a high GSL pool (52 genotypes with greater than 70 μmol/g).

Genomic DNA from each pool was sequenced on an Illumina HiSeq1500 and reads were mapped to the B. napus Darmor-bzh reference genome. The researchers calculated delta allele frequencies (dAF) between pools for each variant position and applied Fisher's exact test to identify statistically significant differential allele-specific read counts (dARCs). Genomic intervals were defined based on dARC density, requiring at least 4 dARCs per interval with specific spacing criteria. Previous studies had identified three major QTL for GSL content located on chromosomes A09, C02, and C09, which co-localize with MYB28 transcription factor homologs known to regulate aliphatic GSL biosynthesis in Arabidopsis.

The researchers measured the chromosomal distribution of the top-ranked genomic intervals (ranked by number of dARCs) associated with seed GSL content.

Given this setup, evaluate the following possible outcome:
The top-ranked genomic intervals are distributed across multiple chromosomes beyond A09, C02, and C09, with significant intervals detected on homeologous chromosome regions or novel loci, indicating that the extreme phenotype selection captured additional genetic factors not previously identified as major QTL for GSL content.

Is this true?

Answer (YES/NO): NO